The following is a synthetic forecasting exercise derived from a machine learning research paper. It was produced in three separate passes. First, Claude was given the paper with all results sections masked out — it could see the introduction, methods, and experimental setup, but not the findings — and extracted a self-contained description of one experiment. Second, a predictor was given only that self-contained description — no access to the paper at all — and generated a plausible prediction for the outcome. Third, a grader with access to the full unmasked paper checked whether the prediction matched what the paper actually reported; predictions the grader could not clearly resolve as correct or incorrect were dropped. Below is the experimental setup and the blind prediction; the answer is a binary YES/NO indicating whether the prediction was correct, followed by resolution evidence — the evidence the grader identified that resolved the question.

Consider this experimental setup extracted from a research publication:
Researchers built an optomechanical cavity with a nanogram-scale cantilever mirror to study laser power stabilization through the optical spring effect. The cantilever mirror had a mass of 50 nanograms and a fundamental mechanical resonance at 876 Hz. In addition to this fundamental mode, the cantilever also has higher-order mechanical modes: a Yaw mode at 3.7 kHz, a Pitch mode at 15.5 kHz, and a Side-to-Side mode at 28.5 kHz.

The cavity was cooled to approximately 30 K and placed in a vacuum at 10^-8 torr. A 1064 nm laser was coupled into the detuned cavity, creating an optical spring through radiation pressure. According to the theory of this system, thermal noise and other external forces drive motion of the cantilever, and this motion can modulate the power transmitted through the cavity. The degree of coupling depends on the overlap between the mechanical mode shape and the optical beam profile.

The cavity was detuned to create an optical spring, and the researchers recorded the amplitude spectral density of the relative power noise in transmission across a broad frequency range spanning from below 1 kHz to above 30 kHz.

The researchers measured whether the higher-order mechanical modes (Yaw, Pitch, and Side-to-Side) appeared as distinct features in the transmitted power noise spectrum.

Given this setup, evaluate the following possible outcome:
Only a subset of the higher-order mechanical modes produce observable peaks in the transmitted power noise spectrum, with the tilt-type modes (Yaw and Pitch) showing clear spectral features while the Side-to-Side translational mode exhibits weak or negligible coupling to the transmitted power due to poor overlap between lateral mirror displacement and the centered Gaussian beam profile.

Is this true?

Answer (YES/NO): NO